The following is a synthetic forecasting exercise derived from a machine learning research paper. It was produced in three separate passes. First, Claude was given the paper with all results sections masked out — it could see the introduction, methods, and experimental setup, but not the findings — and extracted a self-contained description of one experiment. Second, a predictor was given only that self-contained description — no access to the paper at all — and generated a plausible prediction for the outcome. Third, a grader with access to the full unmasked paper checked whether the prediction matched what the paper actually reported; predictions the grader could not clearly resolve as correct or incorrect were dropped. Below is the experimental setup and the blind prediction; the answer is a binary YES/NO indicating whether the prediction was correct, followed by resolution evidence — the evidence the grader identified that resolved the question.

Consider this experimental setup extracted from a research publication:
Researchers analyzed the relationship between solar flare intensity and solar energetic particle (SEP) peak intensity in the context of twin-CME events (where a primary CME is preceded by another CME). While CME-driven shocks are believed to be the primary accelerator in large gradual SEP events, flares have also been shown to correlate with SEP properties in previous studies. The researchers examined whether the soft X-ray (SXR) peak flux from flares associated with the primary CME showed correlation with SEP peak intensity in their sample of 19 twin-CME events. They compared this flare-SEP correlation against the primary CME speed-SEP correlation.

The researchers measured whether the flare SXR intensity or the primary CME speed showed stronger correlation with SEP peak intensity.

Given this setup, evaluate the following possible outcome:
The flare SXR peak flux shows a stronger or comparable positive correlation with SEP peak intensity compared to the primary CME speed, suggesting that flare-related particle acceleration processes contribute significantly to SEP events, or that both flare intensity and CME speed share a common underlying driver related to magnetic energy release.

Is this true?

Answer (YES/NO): NO